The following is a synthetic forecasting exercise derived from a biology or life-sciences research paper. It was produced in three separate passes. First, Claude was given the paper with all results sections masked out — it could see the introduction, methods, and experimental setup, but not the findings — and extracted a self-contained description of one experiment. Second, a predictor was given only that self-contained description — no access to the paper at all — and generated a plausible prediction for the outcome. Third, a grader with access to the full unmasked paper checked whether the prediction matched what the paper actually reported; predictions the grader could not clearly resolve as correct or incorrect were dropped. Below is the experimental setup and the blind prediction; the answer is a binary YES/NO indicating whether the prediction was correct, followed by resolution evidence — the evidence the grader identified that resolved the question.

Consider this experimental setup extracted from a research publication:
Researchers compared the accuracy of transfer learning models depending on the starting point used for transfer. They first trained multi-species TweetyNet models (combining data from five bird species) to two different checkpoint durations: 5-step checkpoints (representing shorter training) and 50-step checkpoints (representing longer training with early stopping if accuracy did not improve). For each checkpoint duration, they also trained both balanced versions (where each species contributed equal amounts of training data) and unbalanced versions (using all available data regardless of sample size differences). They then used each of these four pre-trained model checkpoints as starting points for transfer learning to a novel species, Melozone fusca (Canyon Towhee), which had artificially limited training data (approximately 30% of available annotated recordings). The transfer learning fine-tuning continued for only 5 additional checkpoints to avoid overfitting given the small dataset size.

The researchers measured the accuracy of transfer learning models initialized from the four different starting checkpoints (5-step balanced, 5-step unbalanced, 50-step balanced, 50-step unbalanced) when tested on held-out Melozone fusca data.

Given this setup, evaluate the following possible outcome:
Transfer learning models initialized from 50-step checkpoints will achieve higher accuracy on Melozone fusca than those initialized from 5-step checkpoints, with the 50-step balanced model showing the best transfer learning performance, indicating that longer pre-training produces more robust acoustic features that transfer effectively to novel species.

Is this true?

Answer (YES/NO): NO